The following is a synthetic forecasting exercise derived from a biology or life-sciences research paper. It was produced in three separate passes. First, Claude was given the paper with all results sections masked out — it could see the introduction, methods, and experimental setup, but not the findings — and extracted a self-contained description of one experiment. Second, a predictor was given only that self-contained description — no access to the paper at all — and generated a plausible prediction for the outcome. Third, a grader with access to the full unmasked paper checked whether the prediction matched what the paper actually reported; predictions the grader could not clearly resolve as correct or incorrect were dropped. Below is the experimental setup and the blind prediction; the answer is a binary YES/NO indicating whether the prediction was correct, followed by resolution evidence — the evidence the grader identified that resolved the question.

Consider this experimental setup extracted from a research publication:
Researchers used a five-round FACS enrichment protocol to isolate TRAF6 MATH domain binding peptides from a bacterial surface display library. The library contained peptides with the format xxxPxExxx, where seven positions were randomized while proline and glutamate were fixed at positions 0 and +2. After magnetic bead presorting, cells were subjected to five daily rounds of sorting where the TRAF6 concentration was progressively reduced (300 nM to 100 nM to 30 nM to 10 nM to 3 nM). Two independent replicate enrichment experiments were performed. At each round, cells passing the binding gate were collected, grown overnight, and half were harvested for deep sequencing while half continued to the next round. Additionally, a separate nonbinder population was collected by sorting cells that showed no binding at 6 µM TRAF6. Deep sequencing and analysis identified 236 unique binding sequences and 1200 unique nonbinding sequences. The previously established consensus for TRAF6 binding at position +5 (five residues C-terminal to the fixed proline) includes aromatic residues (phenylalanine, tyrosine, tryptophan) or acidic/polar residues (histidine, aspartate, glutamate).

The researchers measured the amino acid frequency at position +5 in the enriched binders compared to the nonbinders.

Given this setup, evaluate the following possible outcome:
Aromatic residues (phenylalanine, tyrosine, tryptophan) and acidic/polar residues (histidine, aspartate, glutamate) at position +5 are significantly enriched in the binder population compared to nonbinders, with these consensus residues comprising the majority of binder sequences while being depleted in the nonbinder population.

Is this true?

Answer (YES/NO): NO